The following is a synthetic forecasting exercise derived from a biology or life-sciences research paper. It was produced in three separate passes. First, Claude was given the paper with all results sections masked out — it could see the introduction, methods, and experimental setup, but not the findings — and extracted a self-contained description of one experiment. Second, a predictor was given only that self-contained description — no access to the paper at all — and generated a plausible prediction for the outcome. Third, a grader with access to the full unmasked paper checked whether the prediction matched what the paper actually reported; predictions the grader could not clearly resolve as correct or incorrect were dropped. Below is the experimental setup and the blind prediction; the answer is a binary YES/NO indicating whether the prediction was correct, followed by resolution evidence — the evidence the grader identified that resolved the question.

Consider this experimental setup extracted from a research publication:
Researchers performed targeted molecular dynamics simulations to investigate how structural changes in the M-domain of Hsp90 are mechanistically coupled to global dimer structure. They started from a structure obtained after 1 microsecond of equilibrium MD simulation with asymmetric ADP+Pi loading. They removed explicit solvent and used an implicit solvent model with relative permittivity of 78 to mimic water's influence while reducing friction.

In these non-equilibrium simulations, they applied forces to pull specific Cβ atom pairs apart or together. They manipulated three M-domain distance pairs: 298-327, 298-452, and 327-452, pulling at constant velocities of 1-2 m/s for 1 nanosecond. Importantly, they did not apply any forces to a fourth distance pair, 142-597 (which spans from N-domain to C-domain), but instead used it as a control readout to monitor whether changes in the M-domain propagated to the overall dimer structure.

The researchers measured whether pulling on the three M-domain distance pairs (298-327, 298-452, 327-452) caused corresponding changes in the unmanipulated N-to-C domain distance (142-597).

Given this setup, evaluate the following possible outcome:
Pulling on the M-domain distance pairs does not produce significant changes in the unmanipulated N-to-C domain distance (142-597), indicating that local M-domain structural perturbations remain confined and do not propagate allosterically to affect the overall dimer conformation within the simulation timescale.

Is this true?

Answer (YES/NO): NO